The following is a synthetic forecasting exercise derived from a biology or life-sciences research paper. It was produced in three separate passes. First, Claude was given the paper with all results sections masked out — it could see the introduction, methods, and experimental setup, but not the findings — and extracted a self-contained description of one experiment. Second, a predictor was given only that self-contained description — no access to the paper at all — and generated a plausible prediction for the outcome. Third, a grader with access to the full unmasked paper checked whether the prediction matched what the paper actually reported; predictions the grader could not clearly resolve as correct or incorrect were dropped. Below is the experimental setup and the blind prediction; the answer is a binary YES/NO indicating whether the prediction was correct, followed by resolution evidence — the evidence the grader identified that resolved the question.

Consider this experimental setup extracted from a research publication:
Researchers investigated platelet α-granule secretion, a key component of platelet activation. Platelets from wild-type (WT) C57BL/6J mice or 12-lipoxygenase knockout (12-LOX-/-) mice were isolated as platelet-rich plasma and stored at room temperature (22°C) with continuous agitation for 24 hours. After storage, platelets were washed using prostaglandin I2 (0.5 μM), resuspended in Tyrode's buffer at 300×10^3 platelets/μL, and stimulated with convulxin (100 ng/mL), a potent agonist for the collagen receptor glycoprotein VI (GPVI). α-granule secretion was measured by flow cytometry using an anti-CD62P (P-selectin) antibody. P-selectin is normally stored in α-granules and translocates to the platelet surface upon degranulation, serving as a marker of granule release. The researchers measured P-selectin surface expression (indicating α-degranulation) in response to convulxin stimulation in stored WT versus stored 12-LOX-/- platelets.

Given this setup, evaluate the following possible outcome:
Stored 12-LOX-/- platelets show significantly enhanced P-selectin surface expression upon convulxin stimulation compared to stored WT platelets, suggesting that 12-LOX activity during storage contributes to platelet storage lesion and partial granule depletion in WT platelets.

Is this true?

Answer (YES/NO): NO